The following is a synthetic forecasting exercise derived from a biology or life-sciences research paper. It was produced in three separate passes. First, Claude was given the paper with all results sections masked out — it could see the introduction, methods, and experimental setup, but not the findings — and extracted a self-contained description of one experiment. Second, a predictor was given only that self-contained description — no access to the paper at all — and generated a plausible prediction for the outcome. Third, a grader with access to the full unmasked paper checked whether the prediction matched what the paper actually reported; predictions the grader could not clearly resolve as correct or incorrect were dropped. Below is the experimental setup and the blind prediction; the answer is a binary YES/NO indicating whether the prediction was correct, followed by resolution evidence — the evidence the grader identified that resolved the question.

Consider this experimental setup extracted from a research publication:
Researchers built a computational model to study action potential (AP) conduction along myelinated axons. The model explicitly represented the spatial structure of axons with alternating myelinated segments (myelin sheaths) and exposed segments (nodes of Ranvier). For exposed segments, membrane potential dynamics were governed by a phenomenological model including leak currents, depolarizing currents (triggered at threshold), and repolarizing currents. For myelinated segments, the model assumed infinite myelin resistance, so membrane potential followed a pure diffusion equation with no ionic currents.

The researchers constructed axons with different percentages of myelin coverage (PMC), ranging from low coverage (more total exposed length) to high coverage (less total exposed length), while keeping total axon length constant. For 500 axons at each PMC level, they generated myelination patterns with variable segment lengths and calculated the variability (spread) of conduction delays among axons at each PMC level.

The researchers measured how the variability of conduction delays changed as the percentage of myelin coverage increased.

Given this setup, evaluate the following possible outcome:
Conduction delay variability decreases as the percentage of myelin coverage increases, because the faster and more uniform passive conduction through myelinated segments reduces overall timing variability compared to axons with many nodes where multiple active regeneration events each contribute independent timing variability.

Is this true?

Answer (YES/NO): YES